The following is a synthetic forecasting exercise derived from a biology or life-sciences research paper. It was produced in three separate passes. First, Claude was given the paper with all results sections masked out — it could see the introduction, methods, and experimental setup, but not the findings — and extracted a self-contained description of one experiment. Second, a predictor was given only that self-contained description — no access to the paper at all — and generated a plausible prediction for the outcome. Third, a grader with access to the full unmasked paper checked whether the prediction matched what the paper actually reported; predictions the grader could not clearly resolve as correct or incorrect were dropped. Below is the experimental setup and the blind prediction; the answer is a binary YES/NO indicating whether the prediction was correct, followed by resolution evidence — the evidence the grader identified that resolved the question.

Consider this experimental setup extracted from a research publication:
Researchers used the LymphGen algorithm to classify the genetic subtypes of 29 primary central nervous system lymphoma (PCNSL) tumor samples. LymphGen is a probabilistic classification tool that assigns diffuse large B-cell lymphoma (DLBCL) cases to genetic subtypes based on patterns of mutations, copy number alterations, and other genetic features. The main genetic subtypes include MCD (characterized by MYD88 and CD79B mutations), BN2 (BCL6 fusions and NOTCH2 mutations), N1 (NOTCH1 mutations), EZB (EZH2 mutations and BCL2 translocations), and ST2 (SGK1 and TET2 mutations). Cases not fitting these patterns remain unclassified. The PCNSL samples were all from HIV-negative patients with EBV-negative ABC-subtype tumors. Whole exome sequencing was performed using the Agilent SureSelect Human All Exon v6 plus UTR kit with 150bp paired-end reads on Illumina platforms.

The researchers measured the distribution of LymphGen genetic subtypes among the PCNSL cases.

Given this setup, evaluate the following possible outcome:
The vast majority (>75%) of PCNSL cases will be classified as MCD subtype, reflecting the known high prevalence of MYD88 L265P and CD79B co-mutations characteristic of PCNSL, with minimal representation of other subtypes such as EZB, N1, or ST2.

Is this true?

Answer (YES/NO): NO